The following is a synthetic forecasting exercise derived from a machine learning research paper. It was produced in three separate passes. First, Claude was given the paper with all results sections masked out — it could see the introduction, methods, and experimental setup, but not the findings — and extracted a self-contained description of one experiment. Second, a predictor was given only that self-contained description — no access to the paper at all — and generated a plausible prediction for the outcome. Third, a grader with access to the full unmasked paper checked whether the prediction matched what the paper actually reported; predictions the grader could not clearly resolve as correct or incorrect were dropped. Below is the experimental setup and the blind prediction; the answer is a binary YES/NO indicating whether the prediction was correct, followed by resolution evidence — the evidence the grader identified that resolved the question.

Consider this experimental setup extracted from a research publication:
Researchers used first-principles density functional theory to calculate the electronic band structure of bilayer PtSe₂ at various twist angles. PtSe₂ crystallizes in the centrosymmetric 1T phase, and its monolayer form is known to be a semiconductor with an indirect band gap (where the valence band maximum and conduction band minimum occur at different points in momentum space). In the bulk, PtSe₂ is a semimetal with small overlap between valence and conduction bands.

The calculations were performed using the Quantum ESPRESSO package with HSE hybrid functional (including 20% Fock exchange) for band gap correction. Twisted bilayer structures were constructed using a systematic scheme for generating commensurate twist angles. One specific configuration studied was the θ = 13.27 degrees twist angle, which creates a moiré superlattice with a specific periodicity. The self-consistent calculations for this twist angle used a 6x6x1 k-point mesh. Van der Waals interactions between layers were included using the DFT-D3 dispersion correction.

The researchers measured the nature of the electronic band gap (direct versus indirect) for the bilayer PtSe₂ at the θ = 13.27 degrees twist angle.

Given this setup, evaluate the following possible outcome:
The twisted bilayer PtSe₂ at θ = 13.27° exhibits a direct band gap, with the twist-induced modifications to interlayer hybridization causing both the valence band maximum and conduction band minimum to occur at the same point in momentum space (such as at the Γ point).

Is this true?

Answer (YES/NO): YES